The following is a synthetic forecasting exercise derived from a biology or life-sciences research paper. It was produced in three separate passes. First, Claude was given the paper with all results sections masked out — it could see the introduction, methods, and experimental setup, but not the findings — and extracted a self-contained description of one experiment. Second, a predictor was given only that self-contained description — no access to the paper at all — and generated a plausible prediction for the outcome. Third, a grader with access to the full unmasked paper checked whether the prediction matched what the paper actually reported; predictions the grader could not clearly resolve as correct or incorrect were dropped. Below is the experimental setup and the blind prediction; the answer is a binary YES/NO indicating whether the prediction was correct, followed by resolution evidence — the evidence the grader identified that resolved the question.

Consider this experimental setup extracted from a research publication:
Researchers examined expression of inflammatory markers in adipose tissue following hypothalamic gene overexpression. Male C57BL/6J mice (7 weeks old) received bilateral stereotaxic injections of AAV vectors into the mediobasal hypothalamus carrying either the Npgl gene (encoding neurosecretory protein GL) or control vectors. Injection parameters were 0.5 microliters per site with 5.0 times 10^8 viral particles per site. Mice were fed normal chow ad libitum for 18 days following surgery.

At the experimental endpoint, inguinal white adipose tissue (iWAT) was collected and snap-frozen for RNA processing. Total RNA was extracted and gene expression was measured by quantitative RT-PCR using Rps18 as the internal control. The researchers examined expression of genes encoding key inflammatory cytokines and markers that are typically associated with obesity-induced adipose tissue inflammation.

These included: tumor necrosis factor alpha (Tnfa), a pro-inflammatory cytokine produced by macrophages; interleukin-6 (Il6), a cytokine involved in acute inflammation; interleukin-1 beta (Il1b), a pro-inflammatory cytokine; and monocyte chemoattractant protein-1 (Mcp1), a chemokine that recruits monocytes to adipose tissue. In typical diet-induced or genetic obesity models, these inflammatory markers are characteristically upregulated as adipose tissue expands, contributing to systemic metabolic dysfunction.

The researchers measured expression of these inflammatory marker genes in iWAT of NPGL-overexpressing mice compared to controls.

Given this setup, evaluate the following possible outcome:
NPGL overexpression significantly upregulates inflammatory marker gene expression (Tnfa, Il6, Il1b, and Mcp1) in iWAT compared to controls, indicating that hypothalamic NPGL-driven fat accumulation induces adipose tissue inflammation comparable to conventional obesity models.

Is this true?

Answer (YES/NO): NO